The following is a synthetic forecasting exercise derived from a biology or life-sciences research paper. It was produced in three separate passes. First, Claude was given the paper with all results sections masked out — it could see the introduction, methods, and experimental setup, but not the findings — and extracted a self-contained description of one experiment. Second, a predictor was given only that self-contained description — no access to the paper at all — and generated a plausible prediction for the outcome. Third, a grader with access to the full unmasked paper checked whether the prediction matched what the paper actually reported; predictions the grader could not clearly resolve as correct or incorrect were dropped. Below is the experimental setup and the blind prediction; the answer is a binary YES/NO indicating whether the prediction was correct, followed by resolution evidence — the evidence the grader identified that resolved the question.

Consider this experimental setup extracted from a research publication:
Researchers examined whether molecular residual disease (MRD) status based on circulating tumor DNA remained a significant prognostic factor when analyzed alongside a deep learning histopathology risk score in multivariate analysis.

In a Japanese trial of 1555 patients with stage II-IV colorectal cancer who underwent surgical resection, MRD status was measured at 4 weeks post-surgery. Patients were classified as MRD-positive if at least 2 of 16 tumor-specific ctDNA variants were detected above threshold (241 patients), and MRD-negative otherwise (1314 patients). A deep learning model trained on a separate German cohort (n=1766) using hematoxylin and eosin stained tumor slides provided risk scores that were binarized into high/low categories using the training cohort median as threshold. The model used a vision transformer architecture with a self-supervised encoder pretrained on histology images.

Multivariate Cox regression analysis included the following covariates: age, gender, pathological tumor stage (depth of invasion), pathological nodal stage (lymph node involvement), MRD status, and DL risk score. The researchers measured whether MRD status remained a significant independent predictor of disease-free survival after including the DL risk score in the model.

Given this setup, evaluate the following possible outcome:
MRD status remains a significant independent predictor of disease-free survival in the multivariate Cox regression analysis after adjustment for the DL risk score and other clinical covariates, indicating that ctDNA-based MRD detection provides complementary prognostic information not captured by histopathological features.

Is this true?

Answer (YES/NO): YES